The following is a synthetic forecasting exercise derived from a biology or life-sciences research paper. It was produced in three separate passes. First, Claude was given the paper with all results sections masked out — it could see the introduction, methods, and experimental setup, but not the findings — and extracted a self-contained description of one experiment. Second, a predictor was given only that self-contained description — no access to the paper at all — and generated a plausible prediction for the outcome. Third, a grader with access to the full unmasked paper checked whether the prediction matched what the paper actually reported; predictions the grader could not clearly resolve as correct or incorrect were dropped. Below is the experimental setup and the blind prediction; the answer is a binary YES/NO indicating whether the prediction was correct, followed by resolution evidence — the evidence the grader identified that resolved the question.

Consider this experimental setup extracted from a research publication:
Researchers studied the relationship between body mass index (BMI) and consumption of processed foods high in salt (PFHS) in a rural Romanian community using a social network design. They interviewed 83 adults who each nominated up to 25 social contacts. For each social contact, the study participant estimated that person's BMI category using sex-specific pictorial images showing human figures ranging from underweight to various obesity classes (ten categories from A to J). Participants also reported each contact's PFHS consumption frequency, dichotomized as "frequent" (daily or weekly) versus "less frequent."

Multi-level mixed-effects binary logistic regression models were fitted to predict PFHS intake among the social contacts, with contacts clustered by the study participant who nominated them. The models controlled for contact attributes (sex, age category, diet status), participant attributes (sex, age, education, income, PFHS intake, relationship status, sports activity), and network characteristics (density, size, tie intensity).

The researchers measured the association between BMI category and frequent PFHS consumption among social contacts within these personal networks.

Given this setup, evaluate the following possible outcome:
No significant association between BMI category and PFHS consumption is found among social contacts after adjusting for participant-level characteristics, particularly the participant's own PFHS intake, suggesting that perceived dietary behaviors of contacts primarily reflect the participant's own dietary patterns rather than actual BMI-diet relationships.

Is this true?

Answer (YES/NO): NO